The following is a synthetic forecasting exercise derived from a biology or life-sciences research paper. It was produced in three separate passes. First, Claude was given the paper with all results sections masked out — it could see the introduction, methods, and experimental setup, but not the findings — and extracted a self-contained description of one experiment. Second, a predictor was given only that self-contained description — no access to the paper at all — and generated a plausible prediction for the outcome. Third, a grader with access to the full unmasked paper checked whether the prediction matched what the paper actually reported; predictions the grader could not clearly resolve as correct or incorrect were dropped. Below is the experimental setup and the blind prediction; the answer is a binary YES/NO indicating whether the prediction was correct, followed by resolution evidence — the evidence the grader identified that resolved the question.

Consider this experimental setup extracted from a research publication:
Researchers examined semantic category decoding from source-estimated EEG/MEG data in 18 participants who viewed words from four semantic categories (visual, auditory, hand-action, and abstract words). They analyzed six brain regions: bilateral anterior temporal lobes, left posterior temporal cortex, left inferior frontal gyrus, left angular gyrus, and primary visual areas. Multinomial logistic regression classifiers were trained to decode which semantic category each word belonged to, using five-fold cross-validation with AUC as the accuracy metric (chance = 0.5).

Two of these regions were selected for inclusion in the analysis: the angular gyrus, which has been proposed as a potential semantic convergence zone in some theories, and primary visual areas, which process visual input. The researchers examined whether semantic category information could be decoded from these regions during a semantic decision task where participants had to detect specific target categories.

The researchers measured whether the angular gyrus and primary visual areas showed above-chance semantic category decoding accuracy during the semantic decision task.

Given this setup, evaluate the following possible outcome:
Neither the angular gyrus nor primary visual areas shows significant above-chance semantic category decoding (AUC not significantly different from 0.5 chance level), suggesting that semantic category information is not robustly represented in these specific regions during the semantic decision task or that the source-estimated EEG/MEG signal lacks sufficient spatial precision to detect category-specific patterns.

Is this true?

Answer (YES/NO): YES